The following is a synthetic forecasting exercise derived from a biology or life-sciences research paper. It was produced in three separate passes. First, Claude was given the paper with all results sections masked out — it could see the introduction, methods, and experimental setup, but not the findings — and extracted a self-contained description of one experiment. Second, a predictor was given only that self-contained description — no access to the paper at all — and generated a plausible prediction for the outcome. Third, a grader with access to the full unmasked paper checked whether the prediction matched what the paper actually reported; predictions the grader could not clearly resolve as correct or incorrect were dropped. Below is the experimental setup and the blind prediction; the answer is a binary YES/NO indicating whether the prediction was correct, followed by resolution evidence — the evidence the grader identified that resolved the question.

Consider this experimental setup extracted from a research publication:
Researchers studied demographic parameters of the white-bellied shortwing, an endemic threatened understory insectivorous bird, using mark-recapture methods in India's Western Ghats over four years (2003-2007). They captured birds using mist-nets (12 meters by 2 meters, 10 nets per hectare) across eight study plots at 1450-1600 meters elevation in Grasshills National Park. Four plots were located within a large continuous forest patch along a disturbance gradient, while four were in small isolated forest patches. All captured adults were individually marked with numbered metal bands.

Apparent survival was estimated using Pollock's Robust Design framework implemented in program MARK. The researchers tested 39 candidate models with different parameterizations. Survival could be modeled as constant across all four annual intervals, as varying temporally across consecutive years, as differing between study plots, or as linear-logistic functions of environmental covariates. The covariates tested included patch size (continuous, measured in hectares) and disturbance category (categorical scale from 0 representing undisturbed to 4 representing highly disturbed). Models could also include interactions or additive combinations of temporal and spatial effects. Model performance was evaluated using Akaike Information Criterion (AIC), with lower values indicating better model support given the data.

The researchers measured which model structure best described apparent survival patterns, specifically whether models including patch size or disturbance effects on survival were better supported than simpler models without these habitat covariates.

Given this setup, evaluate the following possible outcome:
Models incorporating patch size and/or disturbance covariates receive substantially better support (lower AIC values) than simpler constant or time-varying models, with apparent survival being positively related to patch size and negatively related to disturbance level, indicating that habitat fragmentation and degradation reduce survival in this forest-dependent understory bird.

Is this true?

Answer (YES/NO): NO